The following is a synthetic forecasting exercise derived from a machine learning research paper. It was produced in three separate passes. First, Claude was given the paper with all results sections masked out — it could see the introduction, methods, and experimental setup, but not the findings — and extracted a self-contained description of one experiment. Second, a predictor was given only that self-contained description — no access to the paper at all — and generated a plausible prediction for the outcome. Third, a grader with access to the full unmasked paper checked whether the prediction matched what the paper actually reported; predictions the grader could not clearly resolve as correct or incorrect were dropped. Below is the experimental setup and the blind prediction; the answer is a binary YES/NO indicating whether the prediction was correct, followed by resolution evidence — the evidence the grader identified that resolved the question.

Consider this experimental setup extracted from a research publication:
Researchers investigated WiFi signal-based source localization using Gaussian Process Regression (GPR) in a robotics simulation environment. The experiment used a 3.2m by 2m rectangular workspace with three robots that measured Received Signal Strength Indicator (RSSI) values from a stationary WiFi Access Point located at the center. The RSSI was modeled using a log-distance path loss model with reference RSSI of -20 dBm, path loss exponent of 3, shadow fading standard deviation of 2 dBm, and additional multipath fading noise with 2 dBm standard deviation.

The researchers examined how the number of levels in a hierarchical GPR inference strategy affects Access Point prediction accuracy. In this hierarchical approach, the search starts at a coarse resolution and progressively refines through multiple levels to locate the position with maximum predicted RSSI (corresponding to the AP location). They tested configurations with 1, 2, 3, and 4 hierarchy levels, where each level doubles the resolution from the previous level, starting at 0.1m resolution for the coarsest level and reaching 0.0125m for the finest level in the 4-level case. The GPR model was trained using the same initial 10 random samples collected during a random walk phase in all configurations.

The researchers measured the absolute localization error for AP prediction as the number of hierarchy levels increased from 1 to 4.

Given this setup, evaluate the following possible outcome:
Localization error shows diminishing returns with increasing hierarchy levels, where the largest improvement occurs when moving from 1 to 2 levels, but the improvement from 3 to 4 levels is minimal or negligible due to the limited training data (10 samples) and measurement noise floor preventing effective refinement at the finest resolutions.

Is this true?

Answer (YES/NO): NO